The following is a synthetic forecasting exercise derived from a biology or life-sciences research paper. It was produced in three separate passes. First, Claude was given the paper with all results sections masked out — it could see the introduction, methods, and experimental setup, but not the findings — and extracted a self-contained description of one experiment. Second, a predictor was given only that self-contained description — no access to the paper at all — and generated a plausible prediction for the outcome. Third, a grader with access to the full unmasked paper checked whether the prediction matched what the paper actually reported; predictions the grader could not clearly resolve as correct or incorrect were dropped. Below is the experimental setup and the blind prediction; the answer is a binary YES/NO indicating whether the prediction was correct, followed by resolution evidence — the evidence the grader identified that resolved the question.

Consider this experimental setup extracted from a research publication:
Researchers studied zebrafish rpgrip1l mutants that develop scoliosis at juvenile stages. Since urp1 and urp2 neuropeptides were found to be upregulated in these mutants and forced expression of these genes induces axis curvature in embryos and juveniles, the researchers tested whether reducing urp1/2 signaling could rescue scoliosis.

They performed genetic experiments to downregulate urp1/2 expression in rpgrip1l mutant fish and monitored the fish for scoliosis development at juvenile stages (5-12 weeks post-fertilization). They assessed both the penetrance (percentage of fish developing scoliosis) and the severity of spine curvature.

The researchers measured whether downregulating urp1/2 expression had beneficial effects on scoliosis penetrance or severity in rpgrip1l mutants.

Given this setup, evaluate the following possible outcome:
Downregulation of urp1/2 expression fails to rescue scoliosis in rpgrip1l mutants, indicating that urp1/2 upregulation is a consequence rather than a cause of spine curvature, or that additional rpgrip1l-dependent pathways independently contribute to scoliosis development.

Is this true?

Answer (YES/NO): YES